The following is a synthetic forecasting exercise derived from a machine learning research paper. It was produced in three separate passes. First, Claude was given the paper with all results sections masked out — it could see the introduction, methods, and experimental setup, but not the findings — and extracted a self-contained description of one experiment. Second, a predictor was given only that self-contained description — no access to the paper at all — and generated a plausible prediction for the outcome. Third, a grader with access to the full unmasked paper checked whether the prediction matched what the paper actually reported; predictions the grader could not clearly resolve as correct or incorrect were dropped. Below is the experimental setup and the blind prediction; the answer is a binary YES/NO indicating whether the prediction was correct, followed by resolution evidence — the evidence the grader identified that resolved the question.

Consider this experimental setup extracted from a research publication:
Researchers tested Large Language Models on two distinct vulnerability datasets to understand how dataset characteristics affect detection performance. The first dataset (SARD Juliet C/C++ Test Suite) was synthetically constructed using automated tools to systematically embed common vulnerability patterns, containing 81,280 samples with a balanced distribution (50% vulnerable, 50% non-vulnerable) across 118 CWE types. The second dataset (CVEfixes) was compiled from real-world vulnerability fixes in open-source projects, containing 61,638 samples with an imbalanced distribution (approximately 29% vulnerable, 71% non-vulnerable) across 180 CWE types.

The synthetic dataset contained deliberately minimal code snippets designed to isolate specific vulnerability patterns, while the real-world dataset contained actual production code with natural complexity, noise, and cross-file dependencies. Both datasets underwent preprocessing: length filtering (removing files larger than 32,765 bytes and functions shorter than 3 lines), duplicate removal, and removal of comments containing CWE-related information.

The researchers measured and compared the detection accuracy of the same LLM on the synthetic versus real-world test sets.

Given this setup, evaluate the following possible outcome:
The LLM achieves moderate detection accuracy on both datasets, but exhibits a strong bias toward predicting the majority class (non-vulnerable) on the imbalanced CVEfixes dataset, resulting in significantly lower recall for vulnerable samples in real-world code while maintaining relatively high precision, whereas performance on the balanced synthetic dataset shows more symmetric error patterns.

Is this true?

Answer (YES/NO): NO